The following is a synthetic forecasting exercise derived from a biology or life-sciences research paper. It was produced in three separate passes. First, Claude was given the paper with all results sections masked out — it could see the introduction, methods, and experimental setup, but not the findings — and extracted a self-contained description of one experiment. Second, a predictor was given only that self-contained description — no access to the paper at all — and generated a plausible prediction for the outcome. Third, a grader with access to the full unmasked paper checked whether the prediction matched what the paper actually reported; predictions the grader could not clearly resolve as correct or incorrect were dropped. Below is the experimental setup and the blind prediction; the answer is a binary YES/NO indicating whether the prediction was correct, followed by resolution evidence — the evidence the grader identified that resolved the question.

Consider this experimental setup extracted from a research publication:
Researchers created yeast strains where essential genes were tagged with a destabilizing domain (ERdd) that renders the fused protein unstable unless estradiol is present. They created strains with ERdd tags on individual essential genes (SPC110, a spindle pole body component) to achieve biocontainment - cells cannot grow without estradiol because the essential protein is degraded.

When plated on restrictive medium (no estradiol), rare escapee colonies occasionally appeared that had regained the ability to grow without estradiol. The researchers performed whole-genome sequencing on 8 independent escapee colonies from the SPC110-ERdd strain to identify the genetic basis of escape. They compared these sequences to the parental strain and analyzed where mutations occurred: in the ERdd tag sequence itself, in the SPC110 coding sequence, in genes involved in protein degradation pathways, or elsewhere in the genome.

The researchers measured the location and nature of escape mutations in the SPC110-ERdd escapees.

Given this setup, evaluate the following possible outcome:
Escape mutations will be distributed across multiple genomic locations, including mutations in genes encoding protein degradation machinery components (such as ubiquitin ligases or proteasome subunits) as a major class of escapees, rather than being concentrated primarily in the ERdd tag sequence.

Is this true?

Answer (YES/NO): NO